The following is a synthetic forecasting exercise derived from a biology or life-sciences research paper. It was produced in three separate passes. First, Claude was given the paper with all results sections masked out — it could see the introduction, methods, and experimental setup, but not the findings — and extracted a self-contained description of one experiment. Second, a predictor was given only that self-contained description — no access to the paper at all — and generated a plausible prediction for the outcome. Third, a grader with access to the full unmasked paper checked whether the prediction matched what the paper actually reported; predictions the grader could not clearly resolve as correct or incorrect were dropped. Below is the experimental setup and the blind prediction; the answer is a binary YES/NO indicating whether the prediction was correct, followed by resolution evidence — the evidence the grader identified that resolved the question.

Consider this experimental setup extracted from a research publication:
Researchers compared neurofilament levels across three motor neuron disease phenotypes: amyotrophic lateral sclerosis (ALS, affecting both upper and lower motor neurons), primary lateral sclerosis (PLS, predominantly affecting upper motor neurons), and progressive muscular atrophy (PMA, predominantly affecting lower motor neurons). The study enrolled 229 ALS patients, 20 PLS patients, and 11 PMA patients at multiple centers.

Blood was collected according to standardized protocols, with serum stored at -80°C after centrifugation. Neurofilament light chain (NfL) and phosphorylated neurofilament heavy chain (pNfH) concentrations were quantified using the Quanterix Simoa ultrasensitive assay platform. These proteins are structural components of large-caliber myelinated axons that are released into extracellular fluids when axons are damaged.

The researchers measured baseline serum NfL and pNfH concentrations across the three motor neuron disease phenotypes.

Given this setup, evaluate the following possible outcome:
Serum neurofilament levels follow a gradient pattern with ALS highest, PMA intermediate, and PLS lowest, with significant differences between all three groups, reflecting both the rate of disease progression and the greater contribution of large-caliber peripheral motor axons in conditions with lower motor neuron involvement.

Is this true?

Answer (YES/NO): NO